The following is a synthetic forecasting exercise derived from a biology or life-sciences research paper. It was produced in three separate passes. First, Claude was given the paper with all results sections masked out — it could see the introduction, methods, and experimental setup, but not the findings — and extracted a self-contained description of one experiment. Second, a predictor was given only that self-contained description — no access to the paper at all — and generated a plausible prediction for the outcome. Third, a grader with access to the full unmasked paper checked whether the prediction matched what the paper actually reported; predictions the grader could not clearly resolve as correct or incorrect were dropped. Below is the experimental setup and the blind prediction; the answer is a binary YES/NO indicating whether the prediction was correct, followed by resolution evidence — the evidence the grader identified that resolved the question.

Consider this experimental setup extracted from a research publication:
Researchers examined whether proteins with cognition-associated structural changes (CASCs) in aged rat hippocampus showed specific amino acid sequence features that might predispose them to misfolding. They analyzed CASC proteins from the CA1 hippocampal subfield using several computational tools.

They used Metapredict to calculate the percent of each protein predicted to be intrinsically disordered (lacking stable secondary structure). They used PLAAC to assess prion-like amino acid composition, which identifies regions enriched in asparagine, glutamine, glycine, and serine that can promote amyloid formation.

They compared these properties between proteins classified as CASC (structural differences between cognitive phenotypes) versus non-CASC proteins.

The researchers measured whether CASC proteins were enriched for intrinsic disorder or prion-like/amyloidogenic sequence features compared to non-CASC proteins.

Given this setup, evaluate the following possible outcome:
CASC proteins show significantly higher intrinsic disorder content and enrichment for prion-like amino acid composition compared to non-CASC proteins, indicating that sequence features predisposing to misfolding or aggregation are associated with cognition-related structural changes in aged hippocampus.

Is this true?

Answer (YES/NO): NO